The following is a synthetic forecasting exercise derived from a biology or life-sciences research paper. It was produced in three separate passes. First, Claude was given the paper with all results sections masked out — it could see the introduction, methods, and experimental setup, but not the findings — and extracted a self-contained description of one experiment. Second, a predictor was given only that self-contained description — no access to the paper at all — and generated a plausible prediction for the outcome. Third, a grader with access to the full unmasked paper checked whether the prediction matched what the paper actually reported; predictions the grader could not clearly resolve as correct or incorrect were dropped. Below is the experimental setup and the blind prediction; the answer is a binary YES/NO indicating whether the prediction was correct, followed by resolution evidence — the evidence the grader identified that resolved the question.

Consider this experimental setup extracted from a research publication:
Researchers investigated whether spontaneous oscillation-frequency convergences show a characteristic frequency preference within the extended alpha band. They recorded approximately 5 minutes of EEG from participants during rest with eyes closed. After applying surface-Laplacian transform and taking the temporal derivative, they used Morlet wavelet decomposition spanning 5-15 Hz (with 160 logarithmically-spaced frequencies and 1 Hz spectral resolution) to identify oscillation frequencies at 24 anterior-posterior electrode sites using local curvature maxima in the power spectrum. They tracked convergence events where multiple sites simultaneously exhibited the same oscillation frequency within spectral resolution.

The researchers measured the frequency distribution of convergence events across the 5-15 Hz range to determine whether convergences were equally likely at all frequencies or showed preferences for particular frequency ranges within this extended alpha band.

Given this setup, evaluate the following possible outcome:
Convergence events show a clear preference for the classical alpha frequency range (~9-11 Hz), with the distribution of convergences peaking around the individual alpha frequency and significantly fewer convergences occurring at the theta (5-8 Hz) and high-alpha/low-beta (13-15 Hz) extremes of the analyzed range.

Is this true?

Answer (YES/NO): NO